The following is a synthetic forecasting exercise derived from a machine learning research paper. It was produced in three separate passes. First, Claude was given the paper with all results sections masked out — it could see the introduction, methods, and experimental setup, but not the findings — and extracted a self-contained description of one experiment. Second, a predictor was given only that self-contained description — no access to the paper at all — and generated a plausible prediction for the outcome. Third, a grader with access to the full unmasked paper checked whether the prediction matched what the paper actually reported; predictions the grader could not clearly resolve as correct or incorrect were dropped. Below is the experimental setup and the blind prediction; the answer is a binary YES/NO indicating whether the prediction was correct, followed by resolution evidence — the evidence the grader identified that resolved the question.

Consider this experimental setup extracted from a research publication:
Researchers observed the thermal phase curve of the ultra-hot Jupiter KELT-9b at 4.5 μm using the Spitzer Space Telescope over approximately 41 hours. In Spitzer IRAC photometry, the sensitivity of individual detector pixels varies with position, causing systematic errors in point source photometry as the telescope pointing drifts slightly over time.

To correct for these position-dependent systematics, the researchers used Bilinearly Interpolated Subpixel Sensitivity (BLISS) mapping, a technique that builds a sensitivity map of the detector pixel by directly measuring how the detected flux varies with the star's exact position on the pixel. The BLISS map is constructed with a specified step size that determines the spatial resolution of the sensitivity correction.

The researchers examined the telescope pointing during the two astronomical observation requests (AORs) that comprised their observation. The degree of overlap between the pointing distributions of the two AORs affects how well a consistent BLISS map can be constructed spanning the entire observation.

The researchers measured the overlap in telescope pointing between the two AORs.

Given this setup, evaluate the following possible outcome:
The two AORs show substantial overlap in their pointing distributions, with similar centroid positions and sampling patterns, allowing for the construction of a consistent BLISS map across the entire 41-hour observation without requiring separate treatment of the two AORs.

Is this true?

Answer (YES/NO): YES